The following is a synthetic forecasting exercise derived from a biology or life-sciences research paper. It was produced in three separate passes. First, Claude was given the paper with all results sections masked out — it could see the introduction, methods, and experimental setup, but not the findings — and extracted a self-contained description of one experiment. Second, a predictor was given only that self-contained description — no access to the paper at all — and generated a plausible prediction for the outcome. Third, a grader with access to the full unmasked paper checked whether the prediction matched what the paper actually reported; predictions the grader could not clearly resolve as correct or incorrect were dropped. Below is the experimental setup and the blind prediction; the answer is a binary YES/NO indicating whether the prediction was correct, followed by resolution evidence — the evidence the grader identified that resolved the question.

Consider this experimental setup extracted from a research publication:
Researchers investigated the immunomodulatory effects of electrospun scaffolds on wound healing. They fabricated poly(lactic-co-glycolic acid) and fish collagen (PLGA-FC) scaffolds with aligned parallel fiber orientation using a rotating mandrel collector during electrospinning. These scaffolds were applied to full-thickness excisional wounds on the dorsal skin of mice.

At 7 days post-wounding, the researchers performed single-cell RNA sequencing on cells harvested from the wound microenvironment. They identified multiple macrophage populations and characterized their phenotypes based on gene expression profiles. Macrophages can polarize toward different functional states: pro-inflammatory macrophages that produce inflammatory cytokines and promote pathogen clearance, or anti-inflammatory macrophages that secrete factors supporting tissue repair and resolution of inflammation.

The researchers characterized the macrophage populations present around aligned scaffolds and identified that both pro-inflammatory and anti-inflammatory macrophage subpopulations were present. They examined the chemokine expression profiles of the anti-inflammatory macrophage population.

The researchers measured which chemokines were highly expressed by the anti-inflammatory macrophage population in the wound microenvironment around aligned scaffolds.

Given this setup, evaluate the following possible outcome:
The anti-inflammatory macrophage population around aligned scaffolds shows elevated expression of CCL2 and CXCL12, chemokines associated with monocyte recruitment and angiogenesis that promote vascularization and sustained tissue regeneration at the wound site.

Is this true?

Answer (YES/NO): NO